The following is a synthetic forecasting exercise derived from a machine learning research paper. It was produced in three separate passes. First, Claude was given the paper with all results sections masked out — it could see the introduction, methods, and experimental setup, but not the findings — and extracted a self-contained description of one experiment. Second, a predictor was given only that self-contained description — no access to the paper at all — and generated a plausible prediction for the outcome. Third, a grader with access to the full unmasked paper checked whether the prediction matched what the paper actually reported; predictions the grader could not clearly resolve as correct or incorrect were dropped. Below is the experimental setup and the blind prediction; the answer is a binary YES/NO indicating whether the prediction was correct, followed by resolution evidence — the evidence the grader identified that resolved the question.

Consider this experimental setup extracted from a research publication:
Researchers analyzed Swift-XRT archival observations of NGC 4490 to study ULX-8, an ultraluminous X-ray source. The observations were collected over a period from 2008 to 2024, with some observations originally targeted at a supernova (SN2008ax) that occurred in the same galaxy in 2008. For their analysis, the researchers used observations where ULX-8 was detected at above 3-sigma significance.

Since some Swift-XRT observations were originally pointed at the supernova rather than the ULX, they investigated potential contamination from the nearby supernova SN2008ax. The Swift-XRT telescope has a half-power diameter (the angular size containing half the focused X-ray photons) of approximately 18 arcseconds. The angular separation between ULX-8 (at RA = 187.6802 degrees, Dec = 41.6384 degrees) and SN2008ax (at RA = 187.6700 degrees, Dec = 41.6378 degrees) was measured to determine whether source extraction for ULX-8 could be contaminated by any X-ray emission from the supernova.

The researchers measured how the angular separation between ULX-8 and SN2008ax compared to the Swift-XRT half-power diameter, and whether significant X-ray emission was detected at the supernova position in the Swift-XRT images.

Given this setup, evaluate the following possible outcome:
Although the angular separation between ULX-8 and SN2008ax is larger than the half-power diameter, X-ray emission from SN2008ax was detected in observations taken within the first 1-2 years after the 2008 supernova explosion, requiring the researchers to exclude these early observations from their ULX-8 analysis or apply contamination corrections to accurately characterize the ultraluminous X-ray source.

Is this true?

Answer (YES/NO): NO